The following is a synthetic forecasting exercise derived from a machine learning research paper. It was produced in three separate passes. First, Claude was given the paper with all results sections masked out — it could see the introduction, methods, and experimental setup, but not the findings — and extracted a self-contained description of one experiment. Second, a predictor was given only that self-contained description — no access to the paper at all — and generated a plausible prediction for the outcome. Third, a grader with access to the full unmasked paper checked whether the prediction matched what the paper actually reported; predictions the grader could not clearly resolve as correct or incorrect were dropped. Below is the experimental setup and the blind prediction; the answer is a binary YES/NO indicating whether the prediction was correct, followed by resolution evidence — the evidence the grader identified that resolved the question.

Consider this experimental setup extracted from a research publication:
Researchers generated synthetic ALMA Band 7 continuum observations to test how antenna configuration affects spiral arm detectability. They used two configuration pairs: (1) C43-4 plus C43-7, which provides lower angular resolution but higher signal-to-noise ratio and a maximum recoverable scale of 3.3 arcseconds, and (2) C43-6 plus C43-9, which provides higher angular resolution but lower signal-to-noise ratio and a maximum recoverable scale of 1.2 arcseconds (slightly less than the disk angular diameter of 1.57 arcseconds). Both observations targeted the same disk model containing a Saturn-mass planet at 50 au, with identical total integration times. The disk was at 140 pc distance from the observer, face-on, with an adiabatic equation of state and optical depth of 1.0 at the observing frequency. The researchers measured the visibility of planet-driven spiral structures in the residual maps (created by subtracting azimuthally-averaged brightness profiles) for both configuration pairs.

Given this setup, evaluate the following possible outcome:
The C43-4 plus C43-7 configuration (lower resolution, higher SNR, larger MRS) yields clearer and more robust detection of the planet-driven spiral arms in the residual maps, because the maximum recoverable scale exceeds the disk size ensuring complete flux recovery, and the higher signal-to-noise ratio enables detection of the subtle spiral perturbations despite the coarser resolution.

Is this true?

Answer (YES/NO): NO